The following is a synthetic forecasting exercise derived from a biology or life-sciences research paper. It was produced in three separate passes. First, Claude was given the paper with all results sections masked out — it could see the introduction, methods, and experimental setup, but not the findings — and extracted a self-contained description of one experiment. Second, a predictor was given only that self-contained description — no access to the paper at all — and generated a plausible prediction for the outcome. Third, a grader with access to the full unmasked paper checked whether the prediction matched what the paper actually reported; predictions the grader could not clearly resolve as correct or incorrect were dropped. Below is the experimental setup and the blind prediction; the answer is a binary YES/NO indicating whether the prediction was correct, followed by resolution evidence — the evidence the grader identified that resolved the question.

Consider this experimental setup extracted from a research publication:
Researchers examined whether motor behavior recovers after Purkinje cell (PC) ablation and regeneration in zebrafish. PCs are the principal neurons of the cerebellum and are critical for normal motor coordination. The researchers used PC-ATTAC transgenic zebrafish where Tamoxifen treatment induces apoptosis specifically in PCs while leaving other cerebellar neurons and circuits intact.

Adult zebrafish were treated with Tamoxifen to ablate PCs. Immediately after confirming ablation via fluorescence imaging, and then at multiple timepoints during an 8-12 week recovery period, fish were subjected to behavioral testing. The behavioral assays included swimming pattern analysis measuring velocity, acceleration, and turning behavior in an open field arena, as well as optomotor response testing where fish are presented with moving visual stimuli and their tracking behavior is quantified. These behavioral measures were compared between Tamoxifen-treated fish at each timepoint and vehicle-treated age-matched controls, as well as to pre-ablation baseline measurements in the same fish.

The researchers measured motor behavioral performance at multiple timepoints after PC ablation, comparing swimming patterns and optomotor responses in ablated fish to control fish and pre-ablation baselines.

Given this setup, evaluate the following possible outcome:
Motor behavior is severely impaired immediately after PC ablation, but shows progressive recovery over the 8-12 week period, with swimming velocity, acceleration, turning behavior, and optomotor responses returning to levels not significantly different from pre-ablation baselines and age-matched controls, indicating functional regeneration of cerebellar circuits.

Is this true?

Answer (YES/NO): NO